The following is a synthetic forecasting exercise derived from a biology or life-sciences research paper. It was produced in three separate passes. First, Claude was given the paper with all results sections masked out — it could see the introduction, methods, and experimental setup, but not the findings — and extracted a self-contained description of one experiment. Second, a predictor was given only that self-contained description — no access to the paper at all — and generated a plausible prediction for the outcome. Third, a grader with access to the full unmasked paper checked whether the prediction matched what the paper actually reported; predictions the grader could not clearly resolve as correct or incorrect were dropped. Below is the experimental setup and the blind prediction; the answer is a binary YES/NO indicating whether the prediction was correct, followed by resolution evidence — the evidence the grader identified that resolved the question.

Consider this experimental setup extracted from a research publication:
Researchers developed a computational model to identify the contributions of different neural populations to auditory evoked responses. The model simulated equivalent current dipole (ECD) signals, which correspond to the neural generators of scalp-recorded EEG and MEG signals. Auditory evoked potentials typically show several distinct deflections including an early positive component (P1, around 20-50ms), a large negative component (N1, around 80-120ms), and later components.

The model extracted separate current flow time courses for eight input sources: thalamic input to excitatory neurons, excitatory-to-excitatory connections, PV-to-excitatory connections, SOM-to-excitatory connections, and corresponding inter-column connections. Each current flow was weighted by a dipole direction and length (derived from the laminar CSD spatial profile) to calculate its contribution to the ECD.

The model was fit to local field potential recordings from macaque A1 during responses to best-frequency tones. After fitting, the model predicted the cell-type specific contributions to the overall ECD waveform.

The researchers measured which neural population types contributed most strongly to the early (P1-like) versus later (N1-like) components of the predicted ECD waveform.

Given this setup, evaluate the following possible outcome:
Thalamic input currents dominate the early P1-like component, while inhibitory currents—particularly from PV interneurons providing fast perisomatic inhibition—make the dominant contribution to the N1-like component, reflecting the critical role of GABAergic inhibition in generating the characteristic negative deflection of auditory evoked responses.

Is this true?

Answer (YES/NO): NO